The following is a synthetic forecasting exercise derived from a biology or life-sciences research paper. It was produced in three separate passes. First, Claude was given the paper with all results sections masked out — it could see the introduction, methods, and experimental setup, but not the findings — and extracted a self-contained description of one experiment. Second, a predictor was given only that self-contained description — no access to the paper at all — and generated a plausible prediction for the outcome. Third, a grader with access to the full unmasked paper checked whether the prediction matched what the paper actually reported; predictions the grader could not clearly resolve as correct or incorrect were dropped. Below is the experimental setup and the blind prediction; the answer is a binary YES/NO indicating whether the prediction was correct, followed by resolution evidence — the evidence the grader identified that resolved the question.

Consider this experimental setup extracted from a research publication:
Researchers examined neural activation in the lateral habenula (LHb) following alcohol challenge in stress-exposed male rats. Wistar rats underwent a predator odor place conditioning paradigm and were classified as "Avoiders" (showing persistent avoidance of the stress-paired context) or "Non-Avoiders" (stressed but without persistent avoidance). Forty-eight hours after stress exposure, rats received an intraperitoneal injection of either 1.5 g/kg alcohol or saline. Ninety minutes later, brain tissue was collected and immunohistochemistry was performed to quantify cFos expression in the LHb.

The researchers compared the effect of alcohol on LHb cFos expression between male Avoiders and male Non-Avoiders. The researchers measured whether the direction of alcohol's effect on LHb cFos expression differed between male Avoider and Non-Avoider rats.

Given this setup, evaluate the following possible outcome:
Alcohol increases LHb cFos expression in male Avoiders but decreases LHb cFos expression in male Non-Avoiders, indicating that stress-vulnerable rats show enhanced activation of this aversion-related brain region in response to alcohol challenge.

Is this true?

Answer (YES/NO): NO